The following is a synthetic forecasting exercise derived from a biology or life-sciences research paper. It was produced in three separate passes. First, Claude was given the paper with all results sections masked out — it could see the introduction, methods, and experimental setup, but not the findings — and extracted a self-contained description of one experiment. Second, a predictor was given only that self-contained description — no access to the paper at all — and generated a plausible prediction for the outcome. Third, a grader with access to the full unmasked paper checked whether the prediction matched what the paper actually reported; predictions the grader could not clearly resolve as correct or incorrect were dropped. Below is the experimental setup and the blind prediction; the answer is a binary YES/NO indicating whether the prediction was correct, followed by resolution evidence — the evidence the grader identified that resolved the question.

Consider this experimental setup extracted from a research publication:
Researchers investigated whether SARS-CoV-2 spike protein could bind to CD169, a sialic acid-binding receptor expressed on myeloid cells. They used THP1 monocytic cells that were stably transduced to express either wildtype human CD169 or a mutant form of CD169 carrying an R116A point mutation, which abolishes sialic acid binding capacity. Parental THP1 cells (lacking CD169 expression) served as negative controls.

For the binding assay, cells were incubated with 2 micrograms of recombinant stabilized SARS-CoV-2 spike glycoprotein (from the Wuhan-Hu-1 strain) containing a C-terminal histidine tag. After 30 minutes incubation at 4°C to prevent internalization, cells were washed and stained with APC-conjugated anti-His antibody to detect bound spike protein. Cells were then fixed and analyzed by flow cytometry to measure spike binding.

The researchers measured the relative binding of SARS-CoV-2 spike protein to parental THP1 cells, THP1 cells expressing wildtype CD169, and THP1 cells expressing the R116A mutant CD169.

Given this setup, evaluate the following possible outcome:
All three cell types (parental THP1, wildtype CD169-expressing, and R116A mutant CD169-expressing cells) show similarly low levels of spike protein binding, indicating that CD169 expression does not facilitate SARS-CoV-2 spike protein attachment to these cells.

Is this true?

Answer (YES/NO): NO